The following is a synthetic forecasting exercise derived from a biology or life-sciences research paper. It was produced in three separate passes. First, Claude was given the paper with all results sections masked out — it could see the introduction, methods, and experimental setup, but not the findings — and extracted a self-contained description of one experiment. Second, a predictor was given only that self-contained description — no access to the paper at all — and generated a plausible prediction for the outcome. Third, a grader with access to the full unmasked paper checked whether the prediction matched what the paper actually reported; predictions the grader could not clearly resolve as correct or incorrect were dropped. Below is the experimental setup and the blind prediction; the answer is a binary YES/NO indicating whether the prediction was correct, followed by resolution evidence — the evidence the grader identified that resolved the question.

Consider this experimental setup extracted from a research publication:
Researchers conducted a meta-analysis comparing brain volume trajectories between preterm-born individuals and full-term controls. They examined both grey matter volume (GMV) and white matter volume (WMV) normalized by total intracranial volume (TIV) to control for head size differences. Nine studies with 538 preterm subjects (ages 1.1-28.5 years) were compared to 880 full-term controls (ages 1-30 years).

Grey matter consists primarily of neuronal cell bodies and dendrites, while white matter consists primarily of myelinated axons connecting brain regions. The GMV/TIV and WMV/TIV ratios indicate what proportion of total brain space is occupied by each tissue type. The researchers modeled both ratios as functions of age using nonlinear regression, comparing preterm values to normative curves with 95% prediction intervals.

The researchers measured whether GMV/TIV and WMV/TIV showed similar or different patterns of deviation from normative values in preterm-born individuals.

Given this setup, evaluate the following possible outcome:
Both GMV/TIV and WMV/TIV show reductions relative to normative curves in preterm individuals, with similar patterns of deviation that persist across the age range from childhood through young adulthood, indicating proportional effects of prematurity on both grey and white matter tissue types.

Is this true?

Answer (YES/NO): NO